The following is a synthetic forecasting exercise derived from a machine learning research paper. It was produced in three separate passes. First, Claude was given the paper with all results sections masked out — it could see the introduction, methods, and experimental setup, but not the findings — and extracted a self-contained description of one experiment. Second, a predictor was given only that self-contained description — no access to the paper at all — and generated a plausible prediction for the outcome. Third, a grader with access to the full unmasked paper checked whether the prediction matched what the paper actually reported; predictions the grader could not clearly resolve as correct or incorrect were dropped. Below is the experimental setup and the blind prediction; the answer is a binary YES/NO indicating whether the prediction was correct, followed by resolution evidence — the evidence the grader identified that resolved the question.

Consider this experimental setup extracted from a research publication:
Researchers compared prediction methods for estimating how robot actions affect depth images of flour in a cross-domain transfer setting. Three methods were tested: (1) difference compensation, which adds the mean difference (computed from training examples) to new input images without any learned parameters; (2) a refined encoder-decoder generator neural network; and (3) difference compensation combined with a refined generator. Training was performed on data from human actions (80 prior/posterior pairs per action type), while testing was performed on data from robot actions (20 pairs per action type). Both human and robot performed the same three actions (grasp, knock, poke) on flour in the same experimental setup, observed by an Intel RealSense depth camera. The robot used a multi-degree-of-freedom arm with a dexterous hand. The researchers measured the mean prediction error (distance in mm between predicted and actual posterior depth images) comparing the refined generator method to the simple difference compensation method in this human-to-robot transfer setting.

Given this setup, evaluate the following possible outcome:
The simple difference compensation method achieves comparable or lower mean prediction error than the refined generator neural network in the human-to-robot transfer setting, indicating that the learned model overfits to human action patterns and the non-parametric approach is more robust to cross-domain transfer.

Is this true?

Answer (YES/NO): NO